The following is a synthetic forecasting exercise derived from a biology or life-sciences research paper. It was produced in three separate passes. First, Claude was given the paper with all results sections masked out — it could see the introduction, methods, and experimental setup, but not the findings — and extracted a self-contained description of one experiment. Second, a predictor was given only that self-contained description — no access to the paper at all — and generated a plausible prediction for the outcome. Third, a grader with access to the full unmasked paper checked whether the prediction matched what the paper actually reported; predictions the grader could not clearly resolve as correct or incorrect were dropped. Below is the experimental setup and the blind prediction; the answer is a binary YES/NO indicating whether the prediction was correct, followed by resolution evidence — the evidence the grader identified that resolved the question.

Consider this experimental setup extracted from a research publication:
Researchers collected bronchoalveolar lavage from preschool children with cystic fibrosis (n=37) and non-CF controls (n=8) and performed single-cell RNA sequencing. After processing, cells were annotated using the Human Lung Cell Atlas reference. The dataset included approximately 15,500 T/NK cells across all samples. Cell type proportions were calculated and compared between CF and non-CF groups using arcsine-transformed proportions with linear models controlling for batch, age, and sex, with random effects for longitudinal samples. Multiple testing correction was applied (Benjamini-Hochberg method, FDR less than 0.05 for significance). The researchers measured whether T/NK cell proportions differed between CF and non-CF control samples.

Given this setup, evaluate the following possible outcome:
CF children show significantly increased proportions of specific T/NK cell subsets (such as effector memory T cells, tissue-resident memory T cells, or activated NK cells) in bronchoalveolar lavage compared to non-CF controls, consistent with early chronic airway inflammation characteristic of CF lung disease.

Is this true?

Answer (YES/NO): NO